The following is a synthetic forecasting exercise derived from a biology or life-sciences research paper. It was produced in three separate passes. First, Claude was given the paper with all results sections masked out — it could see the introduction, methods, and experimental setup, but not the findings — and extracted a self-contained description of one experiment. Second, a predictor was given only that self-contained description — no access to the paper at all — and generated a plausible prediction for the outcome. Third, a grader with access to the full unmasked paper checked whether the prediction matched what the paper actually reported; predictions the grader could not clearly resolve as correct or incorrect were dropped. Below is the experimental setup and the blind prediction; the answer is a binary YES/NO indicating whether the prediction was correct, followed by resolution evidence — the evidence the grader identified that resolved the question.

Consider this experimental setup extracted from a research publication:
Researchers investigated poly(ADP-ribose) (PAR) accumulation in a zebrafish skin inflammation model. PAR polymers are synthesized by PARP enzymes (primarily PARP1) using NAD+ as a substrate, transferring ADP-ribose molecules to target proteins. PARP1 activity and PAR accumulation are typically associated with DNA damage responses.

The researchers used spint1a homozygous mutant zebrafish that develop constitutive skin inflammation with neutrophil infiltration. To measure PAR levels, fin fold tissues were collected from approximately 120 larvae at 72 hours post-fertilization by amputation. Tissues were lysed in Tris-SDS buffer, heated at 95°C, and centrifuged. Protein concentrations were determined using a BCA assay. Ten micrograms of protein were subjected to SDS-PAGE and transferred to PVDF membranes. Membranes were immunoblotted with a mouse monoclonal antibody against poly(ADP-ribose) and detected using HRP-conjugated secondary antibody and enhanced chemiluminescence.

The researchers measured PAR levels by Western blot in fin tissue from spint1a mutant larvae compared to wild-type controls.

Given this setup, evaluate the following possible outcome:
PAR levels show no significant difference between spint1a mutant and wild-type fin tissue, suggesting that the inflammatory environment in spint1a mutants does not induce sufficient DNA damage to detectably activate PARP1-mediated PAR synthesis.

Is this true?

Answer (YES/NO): NO